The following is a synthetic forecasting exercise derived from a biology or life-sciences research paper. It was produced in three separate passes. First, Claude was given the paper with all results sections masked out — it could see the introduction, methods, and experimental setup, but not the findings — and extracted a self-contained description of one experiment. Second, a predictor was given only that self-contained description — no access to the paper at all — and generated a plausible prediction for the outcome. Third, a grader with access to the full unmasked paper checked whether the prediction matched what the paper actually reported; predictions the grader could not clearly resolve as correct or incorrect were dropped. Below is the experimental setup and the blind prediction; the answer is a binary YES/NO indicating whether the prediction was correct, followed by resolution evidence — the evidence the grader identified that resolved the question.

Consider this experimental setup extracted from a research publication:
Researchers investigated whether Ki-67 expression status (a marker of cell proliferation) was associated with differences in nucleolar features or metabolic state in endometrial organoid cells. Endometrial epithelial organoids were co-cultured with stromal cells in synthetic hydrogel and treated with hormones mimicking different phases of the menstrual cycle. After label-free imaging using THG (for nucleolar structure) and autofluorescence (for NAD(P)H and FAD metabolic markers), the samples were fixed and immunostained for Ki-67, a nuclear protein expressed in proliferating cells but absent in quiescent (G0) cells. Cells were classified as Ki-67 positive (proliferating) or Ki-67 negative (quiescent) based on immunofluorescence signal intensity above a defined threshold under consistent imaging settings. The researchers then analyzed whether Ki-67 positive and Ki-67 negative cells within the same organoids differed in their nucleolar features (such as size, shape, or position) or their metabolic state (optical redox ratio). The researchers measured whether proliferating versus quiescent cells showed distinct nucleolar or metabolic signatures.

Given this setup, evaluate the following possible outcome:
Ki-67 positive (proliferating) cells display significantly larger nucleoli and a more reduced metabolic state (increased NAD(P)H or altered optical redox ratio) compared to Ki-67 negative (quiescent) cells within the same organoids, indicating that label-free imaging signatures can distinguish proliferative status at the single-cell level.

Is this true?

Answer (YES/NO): NO